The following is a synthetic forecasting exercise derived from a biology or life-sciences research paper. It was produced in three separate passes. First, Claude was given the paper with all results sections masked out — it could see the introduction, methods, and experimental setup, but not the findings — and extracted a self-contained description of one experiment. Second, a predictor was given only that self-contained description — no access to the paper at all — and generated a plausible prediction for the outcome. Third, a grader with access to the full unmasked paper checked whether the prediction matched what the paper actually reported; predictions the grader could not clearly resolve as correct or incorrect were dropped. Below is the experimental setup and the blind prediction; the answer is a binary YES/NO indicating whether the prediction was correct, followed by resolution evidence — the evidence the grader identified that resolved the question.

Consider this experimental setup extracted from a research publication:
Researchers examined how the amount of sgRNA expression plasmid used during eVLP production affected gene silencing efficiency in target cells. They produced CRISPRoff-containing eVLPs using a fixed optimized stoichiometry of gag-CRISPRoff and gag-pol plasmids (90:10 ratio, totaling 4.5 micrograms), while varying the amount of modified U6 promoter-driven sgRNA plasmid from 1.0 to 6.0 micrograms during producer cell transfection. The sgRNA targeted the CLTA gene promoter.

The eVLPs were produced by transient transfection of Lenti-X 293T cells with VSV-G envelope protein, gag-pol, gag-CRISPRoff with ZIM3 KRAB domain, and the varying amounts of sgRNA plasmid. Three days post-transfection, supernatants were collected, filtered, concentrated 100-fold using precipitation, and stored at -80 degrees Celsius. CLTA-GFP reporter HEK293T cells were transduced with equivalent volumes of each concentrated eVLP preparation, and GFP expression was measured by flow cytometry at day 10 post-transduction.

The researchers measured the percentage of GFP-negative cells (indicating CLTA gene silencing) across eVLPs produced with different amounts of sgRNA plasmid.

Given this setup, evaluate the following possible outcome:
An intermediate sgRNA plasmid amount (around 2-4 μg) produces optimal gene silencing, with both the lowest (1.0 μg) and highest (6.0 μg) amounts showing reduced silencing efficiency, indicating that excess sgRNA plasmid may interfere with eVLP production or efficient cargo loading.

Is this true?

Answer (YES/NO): NO